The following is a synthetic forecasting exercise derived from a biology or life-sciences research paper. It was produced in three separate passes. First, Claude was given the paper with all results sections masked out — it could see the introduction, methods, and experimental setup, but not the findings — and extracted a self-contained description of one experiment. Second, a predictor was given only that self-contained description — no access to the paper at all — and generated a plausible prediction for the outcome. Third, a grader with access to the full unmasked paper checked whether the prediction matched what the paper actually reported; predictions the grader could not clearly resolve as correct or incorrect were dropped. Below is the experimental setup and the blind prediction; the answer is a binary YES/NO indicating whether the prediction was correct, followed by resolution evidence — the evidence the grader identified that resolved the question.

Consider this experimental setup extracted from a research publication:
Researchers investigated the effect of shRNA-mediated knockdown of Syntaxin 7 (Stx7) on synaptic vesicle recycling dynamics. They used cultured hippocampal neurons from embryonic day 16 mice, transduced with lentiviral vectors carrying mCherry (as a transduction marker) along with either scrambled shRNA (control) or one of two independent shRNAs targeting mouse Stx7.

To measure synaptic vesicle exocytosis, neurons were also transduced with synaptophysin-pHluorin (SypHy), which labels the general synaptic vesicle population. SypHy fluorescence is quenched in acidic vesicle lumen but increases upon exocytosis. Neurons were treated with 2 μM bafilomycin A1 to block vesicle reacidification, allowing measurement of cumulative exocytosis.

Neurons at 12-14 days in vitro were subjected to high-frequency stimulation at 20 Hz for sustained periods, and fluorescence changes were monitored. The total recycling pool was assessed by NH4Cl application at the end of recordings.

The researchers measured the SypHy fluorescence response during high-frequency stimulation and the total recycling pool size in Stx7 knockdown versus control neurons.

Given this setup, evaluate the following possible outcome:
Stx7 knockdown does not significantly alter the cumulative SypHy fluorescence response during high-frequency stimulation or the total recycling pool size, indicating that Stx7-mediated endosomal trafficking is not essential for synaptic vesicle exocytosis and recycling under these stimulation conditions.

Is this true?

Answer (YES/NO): NO